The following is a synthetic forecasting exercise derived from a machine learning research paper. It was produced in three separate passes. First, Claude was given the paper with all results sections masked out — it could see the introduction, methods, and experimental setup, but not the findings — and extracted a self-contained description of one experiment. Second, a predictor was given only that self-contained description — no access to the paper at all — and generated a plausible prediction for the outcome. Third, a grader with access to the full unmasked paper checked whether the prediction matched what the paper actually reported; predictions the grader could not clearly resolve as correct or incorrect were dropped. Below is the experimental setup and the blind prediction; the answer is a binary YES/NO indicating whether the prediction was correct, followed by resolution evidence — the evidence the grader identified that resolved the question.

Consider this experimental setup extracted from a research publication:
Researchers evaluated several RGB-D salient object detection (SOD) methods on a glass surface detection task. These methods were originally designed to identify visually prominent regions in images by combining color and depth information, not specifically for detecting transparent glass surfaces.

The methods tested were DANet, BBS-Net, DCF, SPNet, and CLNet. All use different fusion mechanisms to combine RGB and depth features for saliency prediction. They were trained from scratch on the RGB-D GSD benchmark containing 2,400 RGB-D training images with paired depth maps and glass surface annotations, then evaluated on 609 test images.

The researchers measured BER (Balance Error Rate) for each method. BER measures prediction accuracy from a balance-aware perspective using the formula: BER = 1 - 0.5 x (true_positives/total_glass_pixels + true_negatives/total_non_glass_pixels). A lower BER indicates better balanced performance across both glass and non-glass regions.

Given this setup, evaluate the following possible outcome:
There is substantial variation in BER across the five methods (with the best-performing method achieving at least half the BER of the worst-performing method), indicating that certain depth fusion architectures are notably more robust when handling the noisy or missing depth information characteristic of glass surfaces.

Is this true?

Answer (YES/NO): NO